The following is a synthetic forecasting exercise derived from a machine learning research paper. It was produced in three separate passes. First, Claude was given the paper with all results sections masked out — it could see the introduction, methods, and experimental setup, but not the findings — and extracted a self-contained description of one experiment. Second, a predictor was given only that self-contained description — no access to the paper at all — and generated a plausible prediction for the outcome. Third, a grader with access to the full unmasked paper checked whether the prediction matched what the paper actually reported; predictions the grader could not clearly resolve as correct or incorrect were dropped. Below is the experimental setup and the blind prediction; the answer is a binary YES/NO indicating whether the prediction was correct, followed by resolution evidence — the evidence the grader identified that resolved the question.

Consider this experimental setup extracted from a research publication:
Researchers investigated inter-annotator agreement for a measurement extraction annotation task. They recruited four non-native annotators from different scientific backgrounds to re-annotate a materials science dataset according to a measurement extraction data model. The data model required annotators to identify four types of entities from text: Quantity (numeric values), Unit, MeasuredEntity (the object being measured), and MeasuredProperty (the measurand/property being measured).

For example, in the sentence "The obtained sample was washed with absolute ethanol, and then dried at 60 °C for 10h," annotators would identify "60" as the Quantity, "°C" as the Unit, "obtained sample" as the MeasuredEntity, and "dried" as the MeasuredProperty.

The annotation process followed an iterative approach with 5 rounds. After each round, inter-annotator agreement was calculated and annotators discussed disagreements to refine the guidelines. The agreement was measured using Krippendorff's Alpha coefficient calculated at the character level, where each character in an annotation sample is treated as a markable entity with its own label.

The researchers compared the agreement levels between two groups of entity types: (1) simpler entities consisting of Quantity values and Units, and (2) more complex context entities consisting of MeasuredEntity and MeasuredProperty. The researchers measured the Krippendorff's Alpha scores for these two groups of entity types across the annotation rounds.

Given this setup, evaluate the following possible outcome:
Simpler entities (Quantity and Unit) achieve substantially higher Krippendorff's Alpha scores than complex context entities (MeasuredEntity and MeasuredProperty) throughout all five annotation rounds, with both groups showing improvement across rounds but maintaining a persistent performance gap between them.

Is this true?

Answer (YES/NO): NO